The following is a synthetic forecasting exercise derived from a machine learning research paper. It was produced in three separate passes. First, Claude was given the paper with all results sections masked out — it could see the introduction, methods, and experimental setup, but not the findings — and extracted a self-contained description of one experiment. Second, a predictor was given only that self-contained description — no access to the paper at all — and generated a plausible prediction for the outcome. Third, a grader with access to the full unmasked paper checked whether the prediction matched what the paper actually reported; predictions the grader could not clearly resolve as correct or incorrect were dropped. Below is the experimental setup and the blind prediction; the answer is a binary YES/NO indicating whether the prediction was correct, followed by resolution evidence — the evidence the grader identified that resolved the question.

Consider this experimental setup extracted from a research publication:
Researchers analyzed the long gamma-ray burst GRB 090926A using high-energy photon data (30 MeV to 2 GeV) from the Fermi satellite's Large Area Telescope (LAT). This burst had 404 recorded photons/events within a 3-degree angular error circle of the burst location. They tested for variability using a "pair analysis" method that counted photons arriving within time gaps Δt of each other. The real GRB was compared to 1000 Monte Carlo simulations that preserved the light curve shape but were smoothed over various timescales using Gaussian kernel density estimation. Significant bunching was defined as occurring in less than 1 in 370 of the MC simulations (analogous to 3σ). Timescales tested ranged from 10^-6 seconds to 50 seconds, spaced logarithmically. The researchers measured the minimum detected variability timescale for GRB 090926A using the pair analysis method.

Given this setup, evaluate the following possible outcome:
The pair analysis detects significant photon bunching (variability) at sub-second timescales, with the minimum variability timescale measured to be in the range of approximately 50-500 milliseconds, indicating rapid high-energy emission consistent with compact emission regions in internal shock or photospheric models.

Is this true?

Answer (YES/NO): NO